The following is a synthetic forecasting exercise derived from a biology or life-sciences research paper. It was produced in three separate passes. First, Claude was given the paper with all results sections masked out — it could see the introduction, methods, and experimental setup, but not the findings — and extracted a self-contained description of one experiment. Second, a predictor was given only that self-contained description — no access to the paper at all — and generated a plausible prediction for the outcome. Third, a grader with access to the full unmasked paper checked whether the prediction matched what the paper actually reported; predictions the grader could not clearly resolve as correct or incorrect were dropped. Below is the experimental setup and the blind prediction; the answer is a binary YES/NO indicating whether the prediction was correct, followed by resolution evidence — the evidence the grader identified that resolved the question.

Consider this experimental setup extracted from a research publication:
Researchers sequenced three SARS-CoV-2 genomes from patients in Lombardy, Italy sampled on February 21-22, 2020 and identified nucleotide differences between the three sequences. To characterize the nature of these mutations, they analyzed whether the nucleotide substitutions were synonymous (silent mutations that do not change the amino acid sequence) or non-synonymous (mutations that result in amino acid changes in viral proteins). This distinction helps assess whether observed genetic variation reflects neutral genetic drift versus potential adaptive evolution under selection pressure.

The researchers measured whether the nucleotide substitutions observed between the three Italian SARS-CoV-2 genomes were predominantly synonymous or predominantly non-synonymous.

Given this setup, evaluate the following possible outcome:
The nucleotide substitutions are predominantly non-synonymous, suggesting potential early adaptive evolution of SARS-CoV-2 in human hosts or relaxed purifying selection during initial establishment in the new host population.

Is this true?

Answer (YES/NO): NO